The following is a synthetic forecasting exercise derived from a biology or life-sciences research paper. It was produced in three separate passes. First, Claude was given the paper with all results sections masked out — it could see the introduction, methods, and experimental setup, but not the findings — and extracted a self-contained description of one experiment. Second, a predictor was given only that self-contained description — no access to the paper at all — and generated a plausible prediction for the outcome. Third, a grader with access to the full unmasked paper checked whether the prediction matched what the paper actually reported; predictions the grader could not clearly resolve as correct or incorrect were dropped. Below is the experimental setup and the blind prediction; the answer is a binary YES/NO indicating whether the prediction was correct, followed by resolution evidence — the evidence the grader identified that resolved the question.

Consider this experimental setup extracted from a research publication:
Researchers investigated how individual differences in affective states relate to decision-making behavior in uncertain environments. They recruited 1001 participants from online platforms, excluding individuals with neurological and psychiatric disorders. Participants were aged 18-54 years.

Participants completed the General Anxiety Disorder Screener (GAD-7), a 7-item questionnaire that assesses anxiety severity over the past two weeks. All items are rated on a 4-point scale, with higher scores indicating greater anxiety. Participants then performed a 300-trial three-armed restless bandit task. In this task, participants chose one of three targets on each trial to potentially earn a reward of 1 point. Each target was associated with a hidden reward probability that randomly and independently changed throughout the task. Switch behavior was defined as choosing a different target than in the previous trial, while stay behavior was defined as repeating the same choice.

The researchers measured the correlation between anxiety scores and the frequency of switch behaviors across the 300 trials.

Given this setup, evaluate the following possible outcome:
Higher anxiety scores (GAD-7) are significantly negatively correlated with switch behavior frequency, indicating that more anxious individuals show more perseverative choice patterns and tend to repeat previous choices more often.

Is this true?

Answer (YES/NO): NO